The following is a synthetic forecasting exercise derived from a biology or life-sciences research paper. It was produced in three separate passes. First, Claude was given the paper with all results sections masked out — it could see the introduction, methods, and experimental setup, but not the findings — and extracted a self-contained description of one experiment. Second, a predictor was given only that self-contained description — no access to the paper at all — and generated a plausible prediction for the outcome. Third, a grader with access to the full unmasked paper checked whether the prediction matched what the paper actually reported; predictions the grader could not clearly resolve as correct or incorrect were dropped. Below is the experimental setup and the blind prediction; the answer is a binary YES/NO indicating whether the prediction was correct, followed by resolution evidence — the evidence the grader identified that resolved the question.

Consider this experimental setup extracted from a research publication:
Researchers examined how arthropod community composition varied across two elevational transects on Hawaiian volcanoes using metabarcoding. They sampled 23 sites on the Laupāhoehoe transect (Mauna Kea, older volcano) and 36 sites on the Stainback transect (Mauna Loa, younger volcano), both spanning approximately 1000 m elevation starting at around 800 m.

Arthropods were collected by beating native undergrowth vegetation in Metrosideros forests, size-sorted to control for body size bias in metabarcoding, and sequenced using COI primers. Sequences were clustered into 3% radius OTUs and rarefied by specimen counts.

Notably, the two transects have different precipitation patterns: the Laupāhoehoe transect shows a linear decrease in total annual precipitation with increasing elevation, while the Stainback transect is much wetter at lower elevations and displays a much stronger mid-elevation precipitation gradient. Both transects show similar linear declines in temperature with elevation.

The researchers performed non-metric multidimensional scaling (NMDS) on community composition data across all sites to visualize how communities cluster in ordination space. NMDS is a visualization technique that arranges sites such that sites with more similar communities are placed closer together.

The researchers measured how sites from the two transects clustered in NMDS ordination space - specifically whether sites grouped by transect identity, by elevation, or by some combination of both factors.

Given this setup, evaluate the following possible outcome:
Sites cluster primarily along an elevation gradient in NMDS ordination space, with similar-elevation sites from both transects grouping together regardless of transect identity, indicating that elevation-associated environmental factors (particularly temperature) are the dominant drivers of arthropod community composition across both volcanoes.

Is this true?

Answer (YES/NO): NO